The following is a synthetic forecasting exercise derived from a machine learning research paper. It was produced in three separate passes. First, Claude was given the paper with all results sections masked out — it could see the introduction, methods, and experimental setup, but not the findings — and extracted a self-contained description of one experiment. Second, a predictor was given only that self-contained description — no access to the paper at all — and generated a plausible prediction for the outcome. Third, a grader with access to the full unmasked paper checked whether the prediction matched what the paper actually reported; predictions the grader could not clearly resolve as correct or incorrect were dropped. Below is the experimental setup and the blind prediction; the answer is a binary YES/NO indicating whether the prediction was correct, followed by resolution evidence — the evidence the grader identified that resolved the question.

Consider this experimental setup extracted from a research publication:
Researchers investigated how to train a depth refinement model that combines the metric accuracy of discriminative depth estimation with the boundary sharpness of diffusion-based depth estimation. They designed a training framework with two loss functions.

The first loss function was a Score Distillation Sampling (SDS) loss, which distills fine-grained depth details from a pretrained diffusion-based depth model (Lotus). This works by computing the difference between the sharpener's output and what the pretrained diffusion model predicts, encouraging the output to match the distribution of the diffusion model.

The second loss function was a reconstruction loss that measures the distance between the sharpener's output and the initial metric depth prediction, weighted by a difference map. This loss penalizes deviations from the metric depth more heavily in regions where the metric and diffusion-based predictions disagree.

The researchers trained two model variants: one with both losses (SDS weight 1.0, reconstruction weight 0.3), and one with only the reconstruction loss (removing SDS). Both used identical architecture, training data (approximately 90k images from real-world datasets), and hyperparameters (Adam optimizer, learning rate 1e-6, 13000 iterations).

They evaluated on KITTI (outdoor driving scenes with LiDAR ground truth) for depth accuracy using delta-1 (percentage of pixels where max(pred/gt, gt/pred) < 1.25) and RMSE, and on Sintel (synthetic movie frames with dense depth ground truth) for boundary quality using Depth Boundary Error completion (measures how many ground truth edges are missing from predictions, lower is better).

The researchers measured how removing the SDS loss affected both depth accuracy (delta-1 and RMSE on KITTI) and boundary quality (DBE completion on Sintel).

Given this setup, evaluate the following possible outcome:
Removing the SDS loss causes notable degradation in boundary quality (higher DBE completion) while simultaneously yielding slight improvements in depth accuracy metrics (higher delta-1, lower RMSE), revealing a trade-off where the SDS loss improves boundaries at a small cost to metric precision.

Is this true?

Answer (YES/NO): YES